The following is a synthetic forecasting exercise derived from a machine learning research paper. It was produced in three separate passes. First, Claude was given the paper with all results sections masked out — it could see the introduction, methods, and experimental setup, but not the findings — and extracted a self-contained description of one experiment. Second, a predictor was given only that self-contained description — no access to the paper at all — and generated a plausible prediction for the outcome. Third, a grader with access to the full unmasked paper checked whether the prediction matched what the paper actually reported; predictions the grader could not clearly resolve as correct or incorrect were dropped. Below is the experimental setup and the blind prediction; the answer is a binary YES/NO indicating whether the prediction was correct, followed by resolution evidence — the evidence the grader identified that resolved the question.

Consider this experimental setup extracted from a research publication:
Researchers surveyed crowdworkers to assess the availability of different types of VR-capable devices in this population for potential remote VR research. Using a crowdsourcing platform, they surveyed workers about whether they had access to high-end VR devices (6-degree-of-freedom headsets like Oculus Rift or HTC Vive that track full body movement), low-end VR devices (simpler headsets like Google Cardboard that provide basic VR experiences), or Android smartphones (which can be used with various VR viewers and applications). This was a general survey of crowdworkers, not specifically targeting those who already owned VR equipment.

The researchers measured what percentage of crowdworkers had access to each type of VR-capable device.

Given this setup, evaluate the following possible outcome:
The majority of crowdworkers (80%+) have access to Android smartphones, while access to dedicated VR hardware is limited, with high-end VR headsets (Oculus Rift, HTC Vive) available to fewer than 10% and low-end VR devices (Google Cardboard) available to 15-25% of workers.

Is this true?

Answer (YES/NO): NO